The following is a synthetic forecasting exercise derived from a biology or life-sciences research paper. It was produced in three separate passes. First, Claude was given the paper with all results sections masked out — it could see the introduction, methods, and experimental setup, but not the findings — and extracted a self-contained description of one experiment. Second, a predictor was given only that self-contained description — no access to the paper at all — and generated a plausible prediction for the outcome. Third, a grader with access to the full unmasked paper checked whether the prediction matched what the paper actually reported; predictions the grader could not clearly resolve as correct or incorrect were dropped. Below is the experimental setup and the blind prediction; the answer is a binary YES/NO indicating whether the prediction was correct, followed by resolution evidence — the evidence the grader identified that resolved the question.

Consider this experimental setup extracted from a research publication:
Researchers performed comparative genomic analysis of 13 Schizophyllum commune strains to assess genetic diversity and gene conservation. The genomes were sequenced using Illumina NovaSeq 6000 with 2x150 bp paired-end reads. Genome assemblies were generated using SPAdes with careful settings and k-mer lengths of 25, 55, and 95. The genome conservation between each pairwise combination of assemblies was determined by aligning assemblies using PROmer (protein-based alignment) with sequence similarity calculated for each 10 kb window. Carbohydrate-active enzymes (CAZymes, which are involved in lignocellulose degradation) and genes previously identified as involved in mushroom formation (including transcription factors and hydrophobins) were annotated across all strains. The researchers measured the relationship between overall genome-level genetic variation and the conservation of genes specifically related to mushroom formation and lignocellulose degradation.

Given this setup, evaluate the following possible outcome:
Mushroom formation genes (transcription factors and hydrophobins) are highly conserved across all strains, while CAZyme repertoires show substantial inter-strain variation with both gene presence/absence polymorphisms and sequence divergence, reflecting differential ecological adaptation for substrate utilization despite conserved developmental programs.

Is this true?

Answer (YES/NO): NO